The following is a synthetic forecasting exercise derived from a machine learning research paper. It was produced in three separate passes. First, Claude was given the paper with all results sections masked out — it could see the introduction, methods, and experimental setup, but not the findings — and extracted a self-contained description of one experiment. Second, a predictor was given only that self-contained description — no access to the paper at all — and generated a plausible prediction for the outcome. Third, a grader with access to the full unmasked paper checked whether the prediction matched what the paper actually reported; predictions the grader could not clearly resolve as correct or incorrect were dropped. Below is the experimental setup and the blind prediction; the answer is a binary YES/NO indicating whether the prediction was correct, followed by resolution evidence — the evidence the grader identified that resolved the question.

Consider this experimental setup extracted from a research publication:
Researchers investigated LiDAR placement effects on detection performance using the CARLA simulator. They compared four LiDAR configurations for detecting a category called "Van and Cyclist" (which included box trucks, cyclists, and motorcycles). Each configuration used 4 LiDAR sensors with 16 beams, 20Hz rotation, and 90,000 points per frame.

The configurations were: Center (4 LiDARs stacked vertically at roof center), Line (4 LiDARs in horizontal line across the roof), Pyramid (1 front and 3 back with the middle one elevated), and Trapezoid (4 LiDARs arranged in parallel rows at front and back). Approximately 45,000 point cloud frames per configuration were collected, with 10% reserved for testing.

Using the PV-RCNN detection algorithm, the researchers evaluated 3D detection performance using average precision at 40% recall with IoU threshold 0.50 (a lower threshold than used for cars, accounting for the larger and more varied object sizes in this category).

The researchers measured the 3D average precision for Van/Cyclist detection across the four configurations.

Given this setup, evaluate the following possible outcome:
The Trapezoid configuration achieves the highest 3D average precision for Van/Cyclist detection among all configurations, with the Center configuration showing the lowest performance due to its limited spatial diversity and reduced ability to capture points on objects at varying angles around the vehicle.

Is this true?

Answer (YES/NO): NO